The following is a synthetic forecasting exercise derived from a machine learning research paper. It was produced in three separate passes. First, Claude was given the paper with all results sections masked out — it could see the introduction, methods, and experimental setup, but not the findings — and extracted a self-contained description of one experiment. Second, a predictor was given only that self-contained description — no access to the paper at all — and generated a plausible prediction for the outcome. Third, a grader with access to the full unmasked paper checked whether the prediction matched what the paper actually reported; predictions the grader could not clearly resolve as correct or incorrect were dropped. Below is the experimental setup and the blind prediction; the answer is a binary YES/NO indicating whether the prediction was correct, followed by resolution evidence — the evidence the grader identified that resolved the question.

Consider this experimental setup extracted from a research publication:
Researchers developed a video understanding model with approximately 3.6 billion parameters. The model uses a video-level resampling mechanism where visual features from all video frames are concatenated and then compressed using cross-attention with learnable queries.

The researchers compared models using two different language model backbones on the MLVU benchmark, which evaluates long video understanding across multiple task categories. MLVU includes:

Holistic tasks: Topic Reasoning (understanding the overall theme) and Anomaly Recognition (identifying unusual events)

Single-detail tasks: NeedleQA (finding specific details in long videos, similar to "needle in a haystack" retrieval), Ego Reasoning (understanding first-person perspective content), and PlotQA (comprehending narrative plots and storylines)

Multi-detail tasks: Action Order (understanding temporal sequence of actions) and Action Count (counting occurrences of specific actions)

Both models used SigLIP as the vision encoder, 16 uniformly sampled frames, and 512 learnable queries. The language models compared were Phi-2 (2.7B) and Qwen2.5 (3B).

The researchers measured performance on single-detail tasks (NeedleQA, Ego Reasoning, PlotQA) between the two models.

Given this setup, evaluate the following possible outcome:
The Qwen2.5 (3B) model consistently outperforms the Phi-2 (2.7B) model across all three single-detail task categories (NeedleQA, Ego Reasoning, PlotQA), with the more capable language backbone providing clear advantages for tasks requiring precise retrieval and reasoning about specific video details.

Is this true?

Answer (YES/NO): NO